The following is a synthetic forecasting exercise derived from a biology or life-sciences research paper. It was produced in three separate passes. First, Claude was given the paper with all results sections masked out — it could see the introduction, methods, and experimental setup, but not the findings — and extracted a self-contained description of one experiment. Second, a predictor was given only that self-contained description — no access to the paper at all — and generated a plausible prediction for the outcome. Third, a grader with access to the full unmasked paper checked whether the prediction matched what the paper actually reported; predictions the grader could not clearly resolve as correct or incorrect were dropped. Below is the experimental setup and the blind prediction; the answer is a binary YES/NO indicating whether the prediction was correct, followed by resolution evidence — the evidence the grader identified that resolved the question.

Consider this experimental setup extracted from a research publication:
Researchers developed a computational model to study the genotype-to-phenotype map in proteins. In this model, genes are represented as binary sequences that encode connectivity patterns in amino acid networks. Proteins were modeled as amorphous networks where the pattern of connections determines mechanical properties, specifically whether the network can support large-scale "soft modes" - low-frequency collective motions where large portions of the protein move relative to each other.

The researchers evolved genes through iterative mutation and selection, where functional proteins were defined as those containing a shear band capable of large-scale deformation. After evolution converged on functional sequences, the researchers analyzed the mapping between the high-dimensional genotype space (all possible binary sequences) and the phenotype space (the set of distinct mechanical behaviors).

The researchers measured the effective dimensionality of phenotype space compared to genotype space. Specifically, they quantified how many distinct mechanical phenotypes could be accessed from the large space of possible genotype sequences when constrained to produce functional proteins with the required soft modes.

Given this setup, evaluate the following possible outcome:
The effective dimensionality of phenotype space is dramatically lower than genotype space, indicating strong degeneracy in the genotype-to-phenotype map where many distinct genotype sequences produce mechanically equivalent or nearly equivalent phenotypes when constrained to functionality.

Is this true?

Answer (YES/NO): YES